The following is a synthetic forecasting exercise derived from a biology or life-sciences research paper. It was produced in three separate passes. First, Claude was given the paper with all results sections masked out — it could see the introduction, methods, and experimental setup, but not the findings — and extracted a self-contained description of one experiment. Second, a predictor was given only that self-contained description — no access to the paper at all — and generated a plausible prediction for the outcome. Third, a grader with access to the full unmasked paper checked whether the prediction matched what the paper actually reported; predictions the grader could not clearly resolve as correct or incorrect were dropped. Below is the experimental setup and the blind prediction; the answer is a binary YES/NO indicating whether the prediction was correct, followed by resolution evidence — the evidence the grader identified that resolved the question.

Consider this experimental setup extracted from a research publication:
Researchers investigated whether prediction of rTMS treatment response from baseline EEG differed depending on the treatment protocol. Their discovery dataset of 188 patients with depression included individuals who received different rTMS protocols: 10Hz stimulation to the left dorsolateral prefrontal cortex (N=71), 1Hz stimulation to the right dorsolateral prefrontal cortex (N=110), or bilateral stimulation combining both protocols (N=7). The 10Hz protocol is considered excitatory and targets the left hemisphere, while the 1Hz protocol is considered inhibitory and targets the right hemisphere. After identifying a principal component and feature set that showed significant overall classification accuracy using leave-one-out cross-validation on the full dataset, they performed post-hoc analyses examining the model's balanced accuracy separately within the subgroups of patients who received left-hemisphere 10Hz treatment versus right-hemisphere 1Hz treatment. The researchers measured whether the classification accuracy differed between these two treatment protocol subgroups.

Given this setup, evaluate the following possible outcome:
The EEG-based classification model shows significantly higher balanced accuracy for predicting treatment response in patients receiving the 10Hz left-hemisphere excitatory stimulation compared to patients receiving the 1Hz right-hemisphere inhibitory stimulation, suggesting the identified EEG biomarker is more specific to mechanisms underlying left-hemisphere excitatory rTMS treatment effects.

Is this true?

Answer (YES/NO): NO